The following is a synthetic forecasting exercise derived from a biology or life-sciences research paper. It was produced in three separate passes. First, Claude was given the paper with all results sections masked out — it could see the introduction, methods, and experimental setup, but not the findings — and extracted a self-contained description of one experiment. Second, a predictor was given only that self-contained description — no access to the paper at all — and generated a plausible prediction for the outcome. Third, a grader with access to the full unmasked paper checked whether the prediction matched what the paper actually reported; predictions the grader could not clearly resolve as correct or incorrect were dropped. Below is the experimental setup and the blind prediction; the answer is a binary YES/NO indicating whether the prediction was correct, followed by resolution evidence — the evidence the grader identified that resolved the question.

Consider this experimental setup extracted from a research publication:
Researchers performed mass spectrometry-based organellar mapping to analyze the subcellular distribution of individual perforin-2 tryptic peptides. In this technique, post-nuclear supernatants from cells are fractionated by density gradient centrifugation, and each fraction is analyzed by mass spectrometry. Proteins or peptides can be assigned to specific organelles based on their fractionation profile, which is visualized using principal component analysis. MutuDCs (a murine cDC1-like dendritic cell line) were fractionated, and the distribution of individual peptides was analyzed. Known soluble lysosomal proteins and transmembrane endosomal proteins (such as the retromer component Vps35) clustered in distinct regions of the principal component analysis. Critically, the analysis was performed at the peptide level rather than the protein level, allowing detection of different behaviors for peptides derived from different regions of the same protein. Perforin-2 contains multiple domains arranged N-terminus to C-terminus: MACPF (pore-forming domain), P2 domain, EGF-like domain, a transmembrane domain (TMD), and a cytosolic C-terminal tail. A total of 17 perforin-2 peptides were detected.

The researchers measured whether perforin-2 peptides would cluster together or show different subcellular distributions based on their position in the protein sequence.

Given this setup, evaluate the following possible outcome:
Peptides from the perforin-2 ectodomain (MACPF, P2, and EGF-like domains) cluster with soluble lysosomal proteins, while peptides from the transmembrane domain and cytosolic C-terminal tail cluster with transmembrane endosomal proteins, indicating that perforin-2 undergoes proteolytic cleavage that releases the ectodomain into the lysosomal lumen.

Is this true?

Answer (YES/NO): NO